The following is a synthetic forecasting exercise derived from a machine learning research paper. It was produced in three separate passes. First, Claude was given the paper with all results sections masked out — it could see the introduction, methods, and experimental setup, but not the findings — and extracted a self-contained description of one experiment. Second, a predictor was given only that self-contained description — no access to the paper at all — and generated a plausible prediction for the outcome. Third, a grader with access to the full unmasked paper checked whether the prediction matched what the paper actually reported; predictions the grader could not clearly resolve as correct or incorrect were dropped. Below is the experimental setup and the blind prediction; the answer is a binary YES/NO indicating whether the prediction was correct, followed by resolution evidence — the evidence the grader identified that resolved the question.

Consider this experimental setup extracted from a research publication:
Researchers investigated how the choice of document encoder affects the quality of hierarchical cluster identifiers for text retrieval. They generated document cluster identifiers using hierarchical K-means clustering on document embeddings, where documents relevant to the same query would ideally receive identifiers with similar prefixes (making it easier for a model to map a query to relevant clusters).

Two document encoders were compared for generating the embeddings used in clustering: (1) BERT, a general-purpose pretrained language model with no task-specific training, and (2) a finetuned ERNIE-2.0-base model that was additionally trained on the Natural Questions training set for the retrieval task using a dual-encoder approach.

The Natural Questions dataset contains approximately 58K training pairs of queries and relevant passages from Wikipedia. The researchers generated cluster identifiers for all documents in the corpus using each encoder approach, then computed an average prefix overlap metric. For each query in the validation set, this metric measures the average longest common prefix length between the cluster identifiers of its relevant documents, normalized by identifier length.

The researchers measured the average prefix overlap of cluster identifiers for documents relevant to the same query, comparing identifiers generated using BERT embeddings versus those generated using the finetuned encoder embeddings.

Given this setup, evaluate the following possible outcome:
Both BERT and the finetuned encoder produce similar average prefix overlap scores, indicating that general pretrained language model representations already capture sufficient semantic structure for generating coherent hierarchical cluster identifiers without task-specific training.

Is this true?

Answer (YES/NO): NO